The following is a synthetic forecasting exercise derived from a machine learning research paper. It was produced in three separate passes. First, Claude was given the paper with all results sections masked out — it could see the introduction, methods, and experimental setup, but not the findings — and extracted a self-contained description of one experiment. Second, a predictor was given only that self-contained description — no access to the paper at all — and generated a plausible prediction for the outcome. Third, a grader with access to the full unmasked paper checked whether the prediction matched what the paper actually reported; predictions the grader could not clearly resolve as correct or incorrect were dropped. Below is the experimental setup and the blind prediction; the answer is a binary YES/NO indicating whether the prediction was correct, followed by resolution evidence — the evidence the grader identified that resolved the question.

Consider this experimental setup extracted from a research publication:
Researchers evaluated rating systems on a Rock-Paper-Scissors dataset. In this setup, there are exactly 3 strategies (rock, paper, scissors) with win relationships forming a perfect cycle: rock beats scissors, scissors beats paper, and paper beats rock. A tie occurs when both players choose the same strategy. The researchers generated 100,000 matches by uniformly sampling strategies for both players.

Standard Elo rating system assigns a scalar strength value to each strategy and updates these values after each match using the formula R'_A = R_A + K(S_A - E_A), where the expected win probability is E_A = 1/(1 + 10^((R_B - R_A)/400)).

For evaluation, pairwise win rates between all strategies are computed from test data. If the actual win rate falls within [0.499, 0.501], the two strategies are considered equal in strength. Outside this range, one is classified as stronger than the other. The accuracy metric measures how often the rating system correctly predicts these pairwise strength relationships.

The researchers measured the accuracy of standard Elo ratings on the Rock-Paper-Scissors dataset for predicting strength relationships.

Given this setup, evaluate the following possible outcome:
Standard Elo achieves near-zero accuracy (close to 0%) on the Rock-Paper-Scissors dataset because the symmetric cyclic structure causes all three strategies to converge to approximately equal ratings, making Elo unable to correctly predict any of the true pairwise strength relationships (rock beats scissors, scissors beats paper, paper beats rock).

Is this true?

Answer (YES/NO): NO